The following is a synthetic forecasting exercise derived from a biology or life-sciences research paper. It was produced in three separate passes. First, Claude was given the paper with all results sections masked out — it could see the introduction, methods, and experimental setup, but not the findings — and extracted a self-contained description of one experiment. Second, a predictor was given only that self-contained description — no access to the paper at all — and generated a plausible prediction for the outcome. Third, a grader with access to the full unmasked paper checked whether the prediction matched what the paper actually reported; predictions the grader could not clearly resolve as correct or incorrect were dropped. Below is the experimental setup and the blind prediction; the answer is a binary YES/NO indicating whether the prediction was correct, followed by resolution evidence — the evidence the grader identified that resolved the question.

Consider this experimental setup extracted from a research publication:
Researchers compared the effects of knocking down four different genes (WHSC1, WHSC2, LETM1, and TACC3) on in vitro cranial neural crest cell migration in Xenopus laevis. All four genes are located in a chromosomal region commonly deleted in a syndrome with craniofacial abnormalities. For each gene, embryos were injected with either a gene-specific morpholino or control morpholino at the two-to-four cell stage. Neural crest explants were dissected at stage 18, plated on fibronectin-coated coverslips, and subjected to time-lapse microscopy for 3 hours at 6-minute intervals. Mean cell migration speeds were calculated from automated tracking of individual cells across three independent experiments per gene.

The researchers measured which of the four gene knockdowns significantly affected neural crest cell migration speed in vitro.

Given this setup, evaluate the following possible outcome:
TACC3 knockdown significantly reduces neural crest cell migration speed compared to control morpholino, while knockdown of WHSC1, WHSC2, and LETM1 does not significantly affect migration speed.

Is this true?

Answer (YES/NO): NO